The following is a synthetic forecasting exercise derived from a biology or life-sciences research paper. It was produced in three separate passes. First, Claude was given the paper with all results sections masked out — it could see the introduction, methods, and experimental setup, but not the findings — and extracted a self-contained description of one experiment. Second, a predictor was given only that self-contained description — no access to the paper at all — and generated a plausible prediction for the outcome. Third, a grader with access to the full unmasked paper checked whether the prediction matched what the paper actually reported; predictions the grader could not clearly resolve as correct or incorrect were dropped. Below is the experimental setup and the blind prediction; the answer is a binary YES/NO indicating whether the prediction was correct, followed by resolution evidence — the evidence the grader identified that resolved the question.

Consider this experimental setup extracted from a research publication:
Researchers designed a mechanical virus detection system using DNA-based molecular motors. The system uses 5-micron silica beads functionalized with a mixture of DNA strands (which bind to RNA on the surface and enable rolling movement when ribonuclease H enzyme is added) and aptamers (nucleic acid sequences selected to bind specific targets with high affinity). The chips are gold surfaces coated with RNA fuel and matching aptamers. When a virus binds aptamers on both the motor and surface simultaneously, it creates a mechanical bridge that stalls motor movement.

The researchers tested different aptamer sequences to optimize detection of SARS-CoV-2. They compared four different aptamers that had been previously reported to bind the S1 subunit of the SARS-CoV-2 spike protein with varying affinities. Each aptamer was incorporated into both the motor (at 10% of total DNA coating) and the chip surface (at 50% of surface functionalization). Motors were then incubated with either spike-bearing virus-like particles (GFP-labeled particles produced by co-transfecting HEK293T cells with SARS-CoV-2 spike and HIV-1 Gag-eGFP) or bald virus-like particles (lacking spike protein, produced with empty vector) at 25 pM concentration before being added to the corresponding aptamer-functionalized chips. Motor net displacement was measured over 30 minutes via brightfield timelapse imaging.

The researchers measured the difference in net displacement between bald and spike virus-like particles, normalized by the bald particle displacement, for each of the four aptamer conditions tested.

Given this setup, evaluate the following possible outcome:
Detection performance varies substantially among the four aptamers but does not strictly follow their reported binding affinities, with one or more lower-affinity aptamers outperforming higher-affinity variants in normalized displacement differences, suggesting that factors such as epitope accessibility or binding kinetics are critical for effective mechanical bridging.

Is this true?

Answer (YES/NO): NO